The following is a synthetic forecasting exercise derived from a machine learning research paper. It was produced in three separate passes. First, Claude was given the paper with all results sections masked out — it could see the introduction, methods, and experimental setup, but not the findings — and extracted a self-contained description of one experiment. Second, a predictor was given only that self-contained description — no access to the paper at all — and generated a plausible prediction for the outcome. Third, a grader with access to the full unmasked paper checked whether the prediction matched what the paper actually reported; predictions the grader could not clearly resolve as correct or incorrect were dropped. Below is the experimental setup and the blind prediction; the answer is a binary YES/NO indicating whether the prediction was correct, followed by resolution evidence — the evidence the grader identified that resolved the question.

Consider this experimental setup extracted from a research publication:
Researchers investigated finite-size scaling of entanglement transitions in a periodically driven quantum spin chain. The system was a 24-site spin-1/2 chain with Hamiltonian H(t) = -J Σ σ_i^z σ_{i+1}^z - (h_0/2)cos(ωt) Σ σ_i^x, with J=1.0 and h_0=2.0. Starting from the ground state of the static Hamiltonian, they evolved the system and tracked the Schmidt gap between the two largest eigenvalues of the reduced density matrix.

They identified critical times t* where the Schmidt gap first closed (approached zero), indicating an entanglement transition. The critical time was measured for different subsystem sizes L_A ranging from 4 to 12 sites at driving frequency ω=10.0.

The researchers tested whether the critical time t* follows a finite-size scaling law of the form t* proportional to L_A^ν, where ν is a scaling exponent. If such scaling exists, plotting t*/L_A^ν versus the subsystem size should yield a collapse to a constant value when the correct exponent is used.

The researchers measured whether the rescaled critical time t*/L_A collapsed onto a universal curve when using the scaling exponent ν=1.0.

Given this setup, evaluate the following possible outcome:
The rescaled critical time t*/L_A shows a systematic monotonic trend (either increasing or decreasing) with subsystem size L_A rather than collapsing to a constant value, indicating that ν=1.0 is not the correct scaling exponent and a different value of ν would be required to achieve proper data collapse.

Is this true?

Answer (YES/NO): NO